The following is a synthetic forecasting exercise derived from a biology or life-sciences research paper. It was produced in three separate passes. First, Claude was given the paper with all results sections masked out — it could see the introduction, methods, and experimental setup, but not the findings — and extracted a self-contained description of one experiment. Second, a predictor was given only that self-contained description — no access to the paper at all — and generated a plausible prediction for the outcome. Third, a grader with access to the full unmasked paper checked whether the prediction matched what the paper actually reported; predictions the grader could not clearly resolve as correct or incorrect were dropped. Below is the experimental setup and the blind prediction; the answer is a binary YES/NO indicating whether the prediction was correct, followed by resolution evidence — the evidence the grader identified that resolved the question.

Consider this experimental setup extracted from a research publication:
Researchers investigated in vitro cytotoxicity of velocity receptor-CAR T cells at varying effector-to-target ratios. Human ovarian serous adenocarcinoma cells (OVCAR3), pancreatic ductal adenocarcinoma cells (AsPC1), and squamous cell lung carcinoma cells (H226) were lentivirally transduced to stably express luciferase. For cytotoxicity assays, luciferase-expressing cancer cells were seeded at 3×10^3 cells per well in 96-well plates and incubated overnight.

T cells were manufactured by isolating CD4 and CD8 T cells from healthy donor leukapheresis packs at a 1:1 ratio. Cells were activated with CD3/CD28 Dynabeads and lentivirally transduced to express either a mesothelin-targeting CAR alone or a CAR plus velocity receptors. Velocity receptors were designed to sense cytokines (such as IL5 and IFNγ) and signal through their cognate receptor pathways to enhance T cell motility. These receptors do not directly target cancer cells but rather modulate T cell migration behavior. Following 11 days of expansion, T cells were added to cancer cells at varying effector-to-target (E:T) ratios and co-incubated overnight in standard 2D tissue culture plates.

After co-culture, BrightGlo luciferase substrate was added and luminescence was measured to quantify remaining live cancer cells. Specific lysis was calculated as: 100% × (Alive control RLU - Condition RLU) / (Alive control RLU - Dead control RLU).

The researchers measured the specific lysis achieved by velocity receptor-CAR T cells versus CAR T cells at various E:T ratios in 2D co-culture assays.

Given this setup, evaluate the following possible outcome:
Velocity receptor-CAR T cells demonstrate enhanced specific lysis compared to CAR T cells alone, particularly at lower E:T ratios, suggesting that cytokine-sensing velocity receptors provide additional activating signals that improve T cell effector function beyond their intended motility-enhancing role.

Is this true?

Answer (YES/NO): NO